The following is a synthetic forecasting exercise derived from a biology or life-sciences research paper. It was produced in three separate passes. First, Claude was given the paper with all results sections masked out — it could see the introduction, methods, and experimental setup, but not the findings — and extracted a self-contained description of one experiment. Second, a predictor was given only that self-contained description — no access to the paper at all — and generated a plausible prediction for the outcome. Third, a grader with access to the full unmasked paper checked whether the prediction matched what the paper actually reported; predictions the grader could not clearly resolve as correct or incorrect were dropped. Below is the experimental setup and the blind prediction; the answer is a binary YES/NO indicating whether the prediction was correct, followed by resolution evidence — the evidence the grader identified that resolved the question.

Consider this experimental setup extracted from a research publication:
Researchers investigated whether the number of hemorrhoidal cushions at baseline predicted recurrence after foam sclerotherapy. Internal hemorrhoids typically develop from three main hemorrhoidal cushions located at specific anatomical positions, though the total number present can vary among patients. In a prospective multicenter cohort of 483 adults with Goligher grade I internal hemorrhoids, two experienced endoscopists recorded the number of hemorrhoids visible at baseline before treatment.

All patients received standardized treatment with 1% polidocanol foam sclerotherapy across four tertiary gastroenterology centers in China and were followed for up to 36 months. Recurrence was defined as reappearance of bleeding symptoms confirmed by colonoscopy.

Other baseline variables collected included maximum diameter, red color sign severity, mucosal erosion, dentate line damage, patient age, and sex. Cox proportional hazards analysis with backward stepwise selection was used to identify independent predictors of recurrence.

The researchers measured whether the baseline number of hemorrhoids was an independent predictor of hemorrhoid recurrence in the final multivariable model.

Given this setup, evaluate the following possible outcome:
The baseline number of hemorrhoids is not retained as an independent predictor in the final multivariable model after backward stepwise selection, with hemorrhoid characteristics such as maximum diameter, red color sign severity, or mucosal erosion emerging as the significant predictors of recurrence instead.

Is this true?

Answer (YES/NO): NO